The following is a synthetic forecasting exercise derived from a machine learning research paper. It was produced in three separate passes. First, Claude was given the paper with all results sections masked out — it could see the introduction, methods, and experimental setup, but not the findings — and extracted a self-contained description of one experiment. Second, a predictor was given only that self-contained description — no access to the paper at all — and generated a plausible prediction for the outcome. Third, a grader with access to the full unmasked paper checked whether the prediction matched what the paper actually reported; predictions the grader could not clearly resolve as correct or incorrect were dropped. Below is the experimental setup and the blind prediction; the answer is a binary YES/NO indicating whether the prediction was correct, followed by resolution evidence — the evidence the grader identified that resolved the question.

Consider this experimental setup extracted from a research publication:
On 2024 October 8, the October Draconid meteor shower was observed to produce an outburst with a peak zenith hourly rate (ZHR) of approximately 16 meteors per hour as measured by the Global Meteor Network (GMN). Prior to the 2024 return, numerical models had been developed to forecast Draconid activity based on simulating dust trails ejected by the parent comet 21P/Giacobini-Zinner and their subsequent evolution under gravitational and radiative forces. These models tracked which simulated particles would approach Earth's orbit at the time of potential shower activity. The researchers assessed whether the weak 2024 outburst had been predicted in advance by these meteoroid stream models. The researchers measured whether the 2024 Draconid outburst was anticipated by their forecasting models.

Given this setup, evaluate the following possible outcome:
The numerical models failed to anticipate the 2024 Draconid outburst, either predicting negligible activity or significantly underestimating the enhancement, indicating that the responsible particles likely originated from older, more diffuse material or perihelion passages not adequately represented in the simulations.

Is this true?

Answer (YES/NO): NO